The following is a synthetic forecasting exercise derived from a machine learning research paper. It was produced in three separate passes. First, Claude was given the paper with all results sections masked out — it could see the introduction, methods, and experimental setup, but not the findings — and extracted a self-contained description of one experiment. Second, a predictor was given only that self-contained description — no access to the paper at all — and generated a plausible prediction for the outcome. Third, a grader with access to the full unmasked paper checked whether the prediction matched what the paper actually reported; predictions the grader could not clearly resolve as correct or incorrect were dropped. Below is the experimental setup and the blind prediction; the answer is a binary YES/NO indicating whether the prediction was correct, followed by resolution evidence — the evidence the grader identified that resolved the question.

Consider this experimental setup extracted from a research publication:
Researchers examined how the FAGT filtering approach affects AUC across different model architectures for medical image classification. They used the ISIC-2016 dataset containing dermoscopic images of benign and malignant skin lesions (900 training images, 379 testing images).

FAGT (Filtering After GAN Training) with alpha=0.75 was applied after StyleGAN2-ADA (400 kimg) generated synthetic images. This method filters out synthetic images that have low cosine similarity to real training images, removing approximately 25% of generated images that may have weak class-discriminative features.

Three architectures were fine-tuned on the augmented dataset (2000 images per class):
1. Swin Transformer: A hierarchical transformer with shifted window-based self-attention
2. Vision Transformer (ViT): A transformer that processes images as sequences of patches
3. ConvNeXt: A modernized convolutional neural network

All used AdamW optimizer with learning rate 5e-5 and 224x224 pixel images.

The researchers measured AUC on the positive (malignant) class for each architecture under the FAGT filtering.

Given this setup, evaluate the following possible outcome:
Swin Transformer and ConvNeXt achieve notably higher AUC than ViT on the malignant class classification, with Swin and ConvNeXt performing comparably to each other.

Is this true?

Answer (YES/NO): NO